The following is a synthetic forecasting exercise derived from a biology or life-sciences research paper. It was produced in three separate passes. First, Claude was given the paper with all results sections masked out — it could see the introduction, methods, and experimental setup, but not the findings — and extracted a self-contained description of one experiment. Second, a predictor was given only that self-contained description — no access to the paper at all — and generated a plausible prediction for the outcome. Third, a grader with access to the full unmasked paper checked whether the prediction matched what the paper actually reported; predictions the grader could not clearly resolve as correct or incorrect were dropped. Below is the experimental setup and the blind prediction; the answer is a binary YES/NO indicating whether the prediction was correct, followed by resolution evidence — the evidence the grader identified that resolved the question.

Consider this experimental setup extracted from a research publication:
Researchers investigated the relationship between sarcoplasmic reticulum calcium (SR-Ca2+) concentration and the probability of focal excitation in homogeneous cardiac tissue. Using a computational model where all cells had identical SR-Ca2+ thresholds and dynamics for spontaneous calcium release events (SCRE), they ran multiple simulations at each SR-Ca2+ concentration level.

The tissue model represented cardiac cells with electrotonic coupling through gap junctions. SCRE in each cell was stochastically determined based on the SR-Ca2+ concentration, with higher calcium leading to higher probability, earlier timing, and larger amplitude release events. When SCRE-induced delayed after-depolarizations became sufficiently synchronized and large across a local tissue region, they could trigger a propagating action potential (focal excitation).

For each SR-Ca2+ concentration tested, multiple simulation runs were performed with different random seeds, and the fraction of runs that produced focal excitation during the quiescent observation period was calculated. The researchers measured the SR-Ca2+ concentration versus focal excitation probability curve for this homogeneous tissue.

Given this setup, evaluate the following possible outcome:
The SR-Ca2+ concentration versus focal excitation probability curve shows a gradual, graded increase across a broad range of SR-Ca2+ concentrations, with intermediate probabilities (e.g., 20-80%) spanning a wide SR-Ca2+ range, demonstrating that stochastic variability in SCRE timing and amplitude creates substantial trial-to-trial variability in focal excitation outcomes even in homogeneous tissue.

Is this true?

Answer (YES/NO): NO